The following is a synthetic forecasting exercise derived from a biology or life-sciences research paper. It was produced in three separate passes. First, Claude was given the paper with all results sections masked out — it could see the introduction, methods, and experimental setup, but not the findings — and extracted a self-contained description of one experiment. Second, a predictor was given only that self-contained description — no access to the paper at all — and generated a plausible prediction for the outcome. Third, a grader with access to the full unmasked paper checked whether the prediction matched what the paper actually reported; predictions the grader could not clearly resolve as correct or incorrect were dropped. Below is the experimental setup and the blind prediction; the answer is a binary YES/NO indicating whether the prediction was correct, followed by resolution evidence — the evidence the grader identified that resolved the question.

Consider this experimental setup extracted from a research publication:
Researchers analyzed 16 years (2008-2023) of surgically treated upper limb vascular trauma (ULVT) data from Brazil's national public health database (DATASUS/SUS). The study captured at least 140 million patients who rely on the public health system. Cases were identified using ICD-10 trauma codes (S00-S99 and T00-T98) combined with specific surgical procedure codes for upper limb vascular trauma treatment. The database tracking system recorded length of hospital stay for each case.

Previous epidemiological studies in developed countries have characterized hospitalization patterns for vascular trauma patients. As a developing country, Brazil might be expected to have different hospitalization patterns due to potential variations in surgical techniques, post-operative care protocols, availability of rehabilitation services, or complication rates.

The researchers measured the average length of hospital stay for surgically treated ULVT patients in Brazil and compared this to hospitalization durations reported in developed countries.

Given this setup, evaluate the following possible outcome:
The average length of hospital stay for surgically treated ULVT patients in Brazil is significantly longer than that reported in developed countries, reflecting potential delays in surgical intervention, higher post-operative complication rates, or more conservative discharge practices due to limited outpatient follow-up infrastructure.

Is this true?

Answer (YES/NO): NO